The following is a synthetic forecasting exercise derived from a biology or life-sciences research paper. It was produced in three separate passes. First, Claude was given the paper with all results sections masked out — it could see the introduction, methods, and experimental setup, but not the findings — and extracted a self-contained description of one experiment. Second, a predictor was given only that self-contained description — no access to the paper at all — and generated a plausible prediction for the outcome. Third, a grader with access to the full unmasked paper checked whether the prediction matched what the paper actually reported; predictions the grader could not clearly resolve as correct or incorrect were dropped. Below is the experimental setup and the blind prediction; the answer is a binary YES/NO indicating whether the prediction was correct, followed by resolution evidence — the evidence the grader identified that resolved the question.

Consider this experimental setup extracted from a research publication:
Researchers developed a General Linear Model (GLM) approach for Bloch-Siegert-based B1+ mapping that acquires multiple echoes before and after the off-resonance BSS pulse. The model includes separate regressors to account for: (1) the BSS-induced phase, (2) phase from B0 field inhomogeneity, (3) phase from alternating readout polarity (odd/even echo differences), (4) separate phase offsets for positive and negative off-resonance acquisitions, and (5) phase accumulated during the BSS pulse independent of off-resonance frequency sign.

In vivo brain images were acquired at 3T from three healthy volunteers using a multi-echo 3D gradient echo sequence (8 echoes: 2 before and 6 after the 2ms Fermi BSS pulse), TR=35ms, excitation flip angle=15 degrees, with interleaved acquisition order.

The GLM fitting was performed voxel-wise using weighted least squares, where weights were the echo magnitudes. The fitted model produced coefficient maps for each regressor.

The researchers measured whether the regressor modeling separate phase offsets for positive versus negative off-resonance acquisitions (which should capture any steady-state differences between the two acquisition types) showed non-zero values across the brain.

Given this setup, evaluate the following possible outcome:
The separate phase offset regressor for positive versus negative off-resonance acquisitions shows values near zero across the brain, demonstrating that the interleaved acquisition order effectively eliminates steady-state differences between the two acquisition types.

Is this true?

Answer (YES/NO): NO